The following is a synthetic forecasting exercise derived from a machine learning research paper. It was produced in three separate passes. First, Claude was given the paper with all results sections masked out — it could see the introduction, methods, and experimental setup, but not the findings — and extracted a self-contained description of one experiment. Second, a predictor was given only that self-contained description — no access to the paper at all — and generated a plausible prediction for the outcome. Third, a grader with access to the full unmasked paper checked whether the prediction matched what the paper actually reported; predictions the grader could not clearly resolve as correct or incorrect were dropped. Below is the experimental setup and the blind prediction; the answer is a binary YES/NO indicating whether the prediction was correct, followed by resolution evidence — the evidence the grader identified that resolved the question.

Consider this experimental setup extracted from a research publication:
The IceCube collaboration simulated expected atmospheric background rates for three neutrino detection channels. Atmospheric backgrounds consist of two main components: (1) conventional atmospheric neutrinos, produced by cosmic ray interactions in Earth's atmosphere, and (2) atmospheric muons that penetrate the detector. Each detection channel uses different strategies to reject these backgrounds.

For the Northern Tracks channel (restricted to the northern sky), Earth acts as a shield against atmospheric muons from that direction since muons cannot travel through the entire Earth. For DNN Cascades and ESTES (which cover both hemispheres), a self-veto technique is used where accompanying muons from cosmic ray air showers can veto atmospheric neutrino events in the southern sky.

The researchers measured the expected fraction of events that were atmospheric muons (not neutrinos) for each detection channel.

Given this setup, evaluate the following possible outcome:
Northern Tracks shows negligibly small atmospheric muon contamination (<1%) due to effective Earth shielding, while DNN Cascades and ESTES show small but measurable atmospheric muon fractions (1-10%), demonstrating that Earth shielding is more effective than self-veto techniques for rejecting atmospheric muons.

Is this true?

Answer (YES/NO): NO